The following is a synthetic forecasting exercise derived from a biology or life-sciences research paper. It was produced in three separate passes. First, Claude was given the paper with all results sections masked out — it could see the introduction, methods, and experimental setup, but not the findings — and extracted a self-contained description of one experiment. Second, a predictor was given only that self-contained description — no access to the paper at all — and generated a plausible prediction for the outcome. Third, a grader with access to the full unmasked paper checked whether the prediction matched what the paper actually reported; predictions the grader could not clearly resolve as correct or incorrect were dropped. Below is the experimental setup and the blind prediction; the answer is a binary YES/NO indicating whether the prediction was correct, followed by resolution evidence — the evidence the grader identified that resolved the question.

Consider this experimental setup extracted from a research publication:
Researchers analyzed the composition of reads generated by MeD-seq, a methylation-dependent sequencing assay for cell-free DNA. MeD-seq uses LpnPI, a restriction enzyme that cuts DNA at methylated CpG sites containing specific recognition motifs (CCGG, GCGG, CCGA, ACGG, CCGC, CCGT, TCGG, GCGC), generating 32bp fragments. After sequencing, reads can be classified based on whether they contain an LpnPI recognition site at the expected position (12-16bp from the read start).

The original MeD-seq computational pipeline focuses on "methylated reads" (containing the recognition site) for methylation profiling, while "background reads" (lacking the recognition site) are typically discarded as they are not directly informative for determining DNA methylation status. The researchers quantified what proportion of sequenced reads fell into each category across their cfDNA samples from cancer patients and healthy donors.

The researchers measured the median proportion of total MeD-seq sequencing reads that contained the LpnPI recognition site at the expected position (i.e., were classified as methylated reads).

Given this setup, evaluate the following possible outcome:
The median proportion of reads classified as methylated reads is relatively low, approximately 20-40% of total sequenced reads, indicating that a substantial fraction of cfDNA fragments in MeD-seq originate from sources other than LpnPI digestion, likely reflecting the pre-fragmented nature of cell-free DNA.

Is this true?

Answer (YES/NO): YES